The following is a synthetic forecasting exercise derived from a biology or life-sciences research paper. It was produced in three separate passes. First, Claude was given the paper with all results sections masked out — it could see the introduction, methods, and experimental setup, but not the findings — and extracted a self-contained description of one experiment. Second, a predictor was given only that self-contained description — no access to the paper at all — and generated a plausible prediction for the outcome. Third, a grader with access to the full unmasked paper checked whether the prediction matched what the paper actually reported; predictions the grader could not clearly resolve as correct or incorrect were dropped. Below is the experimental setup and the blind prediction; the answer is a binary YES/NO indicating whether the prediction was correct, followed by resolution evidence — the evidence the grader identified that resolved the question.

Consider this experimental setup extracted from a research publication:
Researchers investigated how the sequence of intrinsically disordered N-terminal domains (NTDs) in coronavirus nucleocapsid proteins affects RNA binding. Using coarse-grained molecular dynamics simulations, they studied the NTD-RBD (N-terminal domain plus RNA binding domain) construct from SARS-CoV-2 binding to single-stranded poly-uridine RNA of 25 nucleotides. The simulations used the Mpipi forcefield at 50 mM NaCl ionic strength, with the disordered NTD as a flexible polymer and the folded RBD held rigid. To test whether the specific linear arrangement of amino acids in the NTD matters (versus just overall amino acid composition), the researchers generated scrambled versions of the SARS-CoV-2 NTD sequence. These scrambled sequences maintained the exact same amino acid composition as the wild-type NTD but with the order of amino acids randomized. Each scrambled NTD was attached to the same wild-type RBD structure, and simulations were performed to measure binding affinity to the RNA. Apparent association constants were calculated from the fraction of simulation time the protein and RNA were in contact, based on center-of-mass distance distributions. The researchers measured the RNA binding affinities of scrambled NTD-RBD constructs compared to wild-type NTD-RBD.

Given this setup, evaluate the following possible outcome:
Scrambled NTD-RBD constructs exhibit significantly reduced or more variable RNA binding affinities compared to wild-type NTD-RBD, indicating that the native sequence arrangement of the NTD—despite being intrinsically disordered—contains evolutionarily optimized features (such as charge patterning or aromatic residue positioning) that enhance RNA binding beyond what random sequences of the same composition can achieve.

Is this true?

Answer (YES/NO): YES